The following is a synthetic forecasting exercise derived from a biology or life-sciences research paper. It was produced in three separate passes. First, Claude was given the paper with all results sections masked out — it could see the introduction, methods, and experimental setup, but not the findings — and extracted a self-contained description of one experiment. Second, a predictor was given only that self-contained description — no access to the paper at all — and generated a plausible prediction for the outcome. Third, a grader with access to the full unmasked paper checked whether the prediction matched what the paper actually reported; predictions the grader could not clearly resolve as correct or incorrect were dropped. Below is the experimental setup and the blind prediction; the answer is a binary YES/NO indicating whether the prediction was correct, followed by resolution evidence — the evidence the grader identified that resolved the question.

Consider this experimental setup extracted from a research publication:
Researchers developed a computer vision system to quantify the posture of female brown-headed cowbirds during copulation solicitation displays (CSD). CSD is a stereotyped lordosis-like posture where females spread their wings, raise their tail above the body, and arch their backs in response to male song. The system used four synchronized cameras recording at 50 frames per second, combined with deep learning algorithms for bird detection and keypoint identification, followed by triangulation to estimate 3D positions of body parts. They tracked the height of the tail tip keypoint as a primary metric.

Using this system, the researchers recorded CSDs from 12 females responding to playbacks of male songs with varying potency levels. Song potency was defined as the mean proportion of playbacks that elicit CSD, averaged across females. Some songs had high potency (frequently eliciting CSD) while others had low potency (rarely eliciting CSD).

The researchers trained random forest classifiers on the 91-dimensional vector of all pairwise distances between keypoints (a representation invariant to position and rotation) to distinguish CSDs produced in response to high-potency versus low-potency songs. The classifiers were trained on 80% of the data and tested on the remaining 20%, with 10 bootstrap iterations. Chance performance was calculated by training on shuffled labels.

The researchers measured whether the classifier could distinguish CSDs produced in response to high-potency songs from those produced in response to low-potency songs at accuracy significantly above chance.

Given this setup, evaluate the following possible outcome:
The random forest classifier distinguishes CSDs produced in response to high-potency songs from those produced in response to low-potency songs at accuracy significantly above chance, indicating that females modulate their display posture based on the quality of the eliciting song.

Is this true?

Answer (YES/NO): NO